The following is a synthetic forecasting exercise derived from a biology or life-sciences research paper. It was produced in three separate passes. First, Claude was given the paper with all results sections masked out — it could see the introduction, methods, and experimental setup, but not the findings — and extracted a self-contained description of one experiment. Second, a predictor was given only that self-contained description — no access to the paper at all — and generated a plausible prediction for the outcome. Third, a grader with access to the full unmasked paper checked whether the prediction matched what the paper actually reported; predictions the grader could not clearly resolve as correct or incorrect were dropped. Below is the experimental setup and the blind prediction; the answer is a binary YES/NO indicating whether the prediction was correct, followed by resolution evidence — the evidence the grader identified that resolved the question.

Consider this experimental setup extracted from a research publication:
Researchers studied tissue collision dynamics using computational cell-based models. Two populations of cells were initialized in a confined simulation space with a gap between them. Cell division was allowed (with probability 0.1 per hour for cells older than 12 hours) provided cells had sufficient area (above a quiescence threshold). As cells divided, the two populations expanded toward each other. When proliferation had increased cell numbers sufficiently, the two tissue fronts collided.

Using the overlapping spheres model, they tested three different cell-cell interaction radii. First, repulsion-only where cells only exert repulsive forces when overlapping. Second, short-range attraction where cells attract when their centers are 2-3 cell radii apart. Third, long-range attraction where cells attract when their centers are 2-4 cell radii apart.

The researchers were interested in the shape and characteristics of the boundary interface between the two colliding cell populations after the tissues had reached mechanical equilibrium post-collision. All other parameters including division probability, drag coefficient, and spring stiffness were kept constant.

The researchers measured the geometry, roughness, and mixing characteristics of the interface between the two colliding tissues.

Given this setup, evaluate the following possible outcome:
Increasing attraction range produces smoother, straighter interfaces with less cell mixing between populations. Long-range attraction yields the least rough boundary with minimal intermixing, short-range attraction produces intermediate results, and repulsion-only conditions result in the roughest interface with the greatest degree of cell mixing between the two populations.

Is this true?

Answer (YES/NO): YES